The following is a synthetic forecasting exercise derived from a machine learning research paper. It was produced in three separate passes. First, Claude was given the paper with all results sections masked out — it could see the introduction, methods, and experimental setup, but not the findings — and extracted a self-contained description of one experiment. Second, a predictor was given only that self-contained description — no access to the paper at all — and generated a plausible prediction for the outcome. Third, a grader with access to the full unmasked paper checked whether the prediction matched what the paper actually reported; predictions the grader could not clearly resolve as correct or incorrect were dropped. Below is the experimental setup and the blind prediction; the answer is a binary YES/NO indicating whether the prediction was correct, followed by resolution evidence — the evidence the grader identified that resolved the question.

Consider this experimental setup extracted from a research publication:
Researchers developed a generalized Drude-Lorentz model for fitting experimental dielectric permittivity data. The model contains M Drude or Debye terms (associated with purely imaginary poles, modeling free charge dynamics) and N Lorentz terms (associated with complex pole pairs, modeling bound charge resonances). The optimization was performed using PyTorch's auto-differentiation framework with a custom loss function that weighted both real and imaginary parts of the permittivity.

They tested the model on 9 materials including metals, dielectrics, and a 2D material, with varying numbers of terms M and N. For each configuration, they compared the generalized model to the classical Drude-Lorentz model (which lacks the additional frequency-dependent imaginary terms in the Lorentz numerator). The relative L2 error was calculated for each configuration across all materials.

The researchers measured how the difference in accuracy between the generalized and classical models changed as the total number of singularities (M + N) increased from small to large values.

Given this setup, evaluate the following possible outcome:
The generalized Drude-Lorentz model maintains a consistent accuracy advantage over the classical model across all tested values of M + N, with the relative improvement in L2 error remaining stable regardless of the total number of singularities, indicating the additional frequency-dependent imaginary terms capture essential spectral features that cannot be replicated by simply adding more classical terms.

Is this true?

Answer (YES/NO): NO